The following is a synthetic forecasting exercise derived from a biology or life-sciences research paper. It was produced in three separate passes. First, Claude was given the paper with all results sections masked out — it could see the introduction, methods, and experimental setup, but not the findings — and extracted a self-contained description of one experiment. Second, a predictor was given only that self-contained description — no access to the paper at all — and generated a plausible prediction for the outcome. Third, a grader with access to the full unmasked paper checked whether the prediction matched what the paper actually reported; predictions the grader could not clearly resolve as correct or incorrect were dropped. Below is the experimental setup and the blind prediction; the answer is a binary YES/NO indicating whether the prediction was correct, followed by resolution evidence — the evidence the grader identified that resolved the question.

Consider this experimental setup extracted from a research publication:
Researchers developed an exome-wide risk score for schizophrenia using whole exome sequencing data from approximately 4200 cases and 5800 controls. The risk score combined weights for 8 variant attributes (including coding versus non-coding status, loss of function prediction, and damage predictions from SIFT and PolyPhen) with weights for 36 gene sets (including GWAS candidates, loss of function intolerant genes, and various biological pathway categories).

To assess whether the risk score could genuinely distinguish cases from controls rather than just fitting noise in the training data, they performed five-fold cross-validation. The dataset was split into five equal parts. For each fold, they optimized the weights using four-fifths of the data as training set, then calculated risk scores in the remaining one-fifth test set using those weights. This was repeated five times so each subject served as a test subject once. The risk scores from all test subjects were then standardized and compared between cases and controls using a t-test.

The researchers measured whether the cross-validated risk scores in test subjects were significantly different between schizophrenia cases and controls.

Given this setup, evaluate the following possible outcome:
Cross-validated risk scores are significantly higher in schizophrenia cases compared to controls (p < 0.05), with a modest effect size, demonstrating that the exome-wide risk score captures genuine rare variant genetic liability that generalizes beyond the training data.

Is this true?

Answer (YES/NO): YES